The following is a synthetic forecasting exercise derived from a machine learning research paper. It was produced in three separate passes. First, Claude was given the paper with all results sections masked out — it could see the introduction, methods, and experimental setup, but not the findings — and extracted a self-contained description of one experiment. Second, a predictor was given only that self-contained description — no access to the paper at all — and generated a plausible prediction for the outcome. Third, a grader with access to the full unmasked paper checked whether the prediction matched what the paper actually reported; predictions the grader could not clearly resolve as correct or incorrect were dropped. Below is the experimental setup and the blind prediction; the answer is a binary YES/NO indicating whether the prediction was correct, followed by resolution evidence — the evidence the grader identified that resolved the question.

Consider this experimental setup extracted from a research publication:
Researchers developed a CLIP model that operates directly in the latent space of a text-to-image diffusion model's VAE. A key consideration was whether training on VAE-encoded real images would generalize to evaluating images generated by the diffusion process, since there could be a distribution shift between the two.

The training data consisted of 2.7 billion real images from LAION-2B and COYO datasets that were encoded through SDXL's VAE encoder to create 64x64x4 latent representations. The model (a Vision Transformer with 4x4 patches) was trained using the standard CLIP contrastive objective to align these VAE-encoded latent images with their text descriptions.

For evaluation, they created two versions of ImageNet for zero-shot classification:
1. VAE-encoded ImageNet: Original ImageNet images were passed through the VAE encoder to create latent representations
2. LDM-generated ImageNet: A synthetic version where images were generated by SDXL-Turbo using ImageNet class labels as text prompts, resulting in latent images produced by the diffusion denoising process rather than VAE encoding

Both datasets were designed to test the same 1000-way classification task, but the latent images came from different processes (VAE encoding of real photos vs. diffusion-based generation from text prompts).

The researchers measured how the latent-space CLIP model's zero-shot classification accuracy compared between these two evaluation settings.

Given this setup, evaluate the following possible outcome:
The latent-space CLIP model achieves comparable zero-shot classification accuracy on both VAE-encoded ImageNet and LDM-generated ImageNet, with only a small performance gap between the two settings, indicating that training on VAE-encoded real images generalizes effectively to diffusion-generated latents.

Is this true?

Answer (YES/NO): YES